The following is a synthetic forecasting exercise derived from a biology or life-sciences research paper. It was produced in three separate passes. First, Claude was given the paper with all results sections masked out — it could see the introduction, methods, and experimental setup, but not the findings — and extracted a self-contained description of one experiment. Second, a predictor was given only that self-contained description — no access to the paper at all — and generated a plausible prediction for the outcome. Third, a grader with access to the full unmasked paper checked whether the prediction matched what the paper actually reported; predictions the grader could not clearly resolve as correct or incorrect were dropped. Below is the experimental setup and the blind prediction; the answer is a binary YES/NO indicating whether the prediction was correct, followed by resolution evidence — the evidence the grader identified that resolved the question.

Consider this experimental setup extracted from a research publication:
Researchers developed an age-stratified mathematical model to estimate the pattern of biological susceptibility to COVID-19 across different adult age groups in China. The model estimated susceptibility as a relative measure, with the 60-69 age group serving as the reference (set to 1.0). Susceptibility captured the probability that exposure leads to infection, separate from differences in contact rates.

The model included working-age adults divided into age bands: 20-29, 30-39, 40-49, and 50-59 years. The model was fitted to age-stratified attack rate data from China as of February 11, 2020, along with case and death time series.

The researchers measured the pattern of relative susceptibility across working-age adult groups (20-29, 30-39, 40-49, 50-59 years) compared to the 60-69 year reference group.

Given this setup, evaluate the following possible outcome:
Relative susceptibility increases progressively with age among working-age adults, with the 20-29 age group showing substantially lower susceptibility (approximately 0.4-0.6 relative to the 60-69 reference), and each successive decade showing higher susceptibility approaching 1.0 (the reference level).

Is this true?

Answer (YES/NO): NO